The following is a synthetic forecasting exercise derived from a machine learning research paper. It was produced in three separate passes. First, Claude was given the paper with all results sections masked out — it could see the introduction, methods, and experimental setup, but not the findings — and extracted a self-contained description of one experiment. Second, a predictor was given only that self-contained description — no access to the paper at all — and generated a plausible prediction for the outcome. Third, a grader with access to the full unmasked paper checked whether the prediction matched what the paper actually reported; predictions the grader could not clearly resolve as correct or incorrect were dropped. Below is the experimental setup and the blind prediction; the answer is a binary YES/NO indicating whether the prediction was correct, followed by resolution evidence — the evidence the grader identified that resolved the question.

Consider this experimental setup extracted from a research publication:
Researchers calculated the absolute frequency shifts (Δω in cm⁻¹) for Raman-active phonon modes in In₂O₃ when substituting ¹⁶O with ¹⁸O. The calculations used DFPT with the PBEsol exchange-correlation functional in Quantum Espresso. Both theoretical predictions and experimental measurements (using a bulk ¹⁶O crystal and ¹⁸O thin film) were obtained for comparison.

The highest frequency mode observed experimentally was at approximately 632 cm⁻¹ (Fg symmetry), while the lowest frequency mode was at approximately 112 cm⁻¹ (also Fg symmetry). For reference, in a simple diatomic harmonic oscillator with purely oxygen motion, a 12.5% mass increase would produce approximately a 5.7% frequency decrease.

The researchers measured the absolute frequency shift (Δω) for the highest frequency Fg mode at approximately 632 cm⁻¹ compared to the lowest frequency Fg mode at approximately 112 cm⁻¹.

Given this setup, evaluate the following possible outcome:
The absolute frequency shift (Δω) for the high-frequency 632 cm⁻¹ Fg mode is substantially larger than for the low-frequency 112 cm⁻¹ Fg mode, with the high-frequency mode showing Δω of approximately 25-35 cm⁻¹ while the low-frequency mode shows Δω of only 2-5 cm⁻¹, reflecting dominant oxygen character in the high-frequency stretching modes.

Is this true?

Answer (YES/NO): NO